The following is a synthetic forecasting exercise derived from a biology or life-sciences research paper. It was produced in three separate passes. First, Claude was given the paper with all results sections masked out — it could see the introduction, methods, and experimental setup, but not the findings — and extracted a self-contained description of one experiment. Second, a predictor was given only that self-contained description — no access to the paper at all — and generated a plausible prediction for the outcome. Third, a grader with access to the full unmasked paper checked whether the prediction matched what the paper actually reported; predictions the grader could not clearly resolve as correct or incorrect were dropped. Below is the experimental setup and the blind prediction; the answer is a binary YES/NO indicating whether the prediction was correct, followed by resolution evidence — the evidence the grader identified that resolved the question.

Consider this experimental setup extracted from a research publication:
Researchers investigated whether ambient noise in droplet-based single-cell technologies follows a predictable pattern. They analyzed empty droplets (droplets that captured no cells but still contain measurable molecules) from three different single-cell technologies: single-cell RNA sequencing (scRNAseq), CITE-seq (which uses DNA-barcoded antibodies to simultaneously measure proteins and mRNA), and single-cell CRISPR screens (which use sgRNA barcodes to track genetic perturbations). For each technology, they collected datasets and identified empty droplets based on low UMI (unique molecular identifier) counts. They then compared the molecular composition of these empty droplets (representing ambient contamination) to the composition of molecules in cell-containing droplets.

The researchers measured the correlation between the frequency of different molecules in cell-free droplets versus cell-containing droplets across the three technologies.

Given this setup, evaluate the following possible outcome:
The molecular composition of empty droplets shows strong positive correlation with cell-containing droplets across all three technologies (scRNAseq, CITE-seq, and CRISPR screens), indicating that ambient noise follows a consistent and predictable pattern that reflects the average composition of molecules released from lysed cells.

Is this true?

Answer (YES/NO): YES